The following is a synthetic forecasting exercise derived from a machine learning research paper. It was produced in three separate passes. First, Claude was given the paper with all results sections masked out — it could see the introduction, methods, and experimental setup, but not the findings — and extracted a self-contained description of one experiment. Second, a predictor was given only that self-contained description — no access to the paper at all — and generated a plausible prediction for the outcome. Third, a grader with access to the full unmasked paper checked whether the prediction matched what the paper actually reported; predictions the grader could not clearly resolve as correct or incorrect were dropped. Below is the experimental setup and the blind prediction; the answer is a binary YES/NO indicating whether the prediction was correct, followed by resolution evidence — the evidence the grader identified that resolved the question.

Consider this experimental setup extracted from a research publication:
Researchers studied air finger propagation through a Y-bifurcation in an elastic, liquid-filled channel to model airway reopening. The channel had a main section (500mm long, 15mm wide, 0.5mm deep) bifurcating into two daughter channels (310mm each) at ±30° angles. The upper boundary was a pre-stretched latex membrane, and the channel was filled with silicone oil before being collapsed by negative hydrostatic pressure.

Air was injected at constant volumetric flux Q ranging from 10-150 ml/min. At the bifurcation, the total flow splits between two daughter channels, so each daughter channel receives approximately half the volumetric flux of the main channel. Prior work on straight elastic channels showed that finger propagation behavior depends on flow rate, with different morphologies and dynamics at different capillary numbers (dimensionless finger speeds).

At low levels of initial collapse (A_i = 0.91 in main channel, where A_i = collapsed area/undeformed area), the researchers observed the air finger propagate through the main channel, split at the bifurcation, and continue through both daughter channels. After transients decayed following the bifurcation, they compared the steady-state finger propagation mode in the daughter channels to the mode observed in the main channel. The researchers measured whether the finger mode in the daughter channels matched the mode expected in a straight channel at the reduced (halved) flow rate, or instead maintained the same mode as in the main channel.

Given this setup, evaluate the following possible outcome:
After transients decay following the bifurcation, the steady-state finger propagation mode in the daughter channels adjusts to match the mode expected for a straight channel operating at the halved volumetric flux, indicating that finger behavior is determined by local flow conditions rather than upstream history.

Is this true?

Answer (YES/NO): YES